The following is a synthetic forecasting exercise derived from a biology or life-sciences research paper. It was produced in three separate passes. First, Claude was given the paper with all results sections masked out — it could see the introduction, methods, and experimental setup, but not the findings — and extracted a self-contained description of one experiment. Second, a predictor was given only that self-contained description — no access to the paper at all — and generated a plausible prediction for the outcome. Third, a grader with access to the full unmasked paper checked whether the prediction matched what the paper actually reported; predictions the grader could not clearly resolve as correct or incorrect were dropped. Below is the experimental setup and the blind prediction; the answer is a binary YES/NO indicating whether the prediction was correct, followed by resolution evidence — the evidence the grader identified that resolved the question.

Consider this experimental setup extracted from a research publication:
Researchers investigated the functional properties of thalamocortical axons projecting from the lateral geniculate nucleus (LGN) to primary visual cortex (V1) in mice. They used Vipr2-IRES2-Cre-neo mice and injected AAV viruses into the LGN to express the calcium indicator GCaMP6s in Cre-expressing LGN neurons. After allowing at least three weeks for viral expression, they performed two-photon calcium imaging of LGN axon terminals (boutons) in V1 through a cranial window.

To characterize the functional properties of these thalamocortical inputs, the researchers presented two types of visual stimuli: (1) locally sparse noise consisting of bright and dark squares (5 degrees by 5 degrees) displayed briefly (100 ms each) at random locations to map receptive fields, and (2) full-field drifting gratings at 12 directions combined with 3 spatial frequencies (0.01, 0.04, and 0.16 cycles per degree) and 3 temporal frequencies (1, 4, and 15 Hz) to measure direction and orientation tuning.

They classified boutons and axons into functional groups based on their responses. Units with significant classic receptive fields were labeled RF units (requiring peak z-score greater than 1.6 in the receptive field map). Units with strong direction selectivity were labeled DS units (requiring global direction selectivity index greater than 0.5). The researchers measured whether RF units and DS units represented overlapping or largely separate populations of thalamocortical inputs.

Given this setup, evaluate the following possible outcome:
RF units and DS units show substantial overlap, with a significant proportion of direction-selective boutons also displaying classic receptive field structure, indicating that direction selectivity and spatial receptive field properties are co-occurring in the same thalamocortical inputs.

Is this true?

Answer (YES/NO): NO